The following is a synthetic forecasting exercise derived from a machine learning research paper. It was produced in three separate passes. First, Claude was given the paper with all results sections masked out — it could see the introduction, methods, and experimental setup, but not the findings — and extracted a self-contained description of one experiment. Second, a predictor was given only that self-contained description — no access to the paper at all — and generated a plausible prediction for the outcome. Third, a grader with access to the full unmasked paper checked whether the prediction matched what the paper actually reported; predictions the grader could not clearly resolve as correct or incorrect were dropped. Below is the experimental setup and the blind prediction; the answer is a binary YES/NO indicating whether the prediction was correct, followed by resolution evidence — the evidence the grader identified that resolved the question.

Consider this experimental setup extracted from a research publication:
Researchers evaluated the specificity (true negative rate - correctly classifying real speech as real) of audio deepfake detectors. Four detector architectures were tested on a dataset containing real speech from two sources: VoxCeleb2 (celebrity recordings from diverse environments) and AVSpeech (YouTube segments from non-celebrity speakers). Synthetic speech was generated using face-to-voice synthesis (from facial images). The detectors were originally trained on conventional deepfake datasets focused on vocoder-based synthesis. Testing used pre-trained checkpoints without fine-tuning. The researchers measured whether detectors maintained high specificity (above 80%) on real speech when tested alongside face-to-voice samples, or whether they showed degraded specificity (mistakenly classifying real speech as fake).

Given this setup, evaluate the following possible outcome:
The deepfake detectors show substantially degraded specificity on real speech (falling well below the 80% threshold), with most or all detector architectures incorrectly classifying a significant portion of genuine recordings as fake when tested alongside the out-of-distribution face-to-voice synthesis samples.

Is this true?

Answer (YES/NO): YES